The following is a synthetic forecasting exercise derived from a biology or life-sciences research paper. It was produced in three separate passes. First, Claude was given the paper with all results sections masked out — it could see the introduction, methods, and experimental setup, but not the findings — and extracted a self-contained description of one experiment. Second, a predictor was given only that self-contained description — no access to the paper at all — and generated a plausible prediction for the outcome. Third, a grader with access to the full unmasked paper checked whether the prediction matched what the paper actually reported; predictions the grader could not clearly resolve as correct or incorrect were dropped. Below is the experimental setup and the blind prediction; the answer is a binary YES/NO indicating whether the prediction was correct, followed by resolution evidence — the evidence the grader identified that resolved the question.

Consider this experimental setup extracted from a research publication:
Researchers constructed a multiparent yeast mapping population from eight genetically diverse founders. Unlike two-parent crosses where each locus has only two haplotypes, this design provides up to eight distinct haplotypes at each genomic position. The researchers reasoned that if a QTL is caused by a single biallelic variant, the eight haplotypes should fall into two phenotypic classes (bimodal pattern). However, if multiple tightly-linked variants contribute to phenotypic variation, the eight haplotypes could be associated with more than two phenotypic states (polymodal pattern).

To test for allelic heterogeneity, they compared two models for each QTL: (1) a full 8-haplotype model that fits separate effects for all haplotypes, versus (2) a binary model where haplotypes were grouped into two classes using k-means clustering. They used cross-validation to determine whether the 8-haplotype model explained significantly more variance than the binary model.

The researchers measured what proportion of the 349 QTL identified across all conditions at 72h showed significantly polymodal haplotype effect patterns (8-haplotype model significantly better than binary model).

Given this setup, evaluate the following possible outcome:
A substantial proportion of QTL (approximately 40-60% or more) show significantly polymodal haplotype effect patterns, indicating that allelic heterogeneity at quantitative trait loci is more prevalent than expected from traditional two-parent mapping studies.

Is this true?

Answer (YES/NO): NO